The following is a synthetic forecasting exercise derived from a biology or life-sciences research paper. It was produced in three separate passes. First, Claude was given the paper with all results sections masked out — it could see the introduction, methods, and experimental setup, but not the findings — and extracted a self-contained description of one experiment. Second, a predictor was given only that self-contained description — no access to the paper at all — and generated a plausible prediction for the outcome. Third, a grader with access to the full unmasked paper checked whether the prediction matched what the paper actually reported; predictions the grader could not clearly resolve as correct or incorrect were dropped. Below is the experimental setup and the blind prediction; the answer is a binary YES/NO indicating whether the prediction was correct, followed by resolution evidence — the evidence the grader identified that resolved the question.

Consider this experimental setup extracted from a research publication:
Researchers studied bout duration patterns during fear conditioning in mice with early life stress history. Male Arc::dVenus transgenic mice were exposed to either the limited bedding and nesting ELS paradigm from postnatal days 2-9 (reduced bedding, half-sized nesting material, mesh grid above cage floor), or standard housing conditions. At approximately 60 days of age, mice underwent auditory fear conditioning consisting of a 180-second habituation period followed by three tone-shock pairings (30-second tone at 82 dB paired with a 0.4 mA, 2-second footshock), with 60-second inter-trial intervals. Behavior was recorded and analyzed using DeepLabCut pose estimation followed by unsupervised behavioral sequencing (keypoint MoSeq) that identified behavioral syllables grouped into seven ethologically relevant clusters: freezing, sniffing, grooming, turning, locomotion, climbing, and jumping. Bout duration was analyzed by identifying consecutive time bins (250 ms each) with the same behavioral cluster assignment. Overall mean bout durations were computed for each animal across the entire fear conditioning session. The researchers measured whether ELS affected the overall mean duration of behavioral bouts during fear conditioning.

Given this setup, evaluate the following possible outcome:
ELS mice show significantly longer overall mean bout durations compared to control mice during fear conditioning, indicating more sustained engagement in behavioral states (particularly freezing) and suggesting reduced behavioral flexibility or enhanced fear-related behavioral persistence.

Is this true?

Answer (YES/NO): NO